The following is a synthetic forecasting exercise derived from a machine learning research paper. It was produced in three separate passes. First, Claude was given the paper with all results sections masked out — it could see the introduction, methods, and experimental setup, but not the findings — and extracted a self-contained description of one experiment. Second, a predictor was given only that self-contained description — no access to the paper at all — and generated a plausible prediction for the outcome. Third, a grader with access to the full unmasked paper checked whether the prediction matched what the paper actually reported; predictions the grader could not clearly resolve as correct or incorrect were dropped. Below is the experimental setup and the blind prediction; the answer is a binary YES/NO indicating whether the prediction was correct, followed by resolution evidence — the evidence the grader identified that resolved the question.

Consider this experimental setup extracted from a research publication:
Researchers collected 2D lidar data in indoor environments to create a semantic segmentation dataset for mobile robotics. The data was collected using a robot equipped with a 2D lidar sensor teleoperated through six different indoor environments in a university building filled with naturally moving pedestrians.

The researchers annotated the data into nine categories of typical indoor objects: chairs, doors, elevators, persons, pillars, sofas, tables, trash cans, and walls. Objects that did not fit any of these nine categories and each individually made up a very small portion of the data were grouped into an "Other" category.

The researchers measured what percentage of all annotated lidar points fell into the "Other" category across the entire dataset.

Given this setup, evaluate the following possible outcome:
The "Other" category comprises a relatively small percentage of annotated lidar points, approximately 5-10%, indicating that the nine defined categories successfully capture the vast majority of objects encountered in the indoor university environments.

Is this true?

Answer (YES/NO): NO